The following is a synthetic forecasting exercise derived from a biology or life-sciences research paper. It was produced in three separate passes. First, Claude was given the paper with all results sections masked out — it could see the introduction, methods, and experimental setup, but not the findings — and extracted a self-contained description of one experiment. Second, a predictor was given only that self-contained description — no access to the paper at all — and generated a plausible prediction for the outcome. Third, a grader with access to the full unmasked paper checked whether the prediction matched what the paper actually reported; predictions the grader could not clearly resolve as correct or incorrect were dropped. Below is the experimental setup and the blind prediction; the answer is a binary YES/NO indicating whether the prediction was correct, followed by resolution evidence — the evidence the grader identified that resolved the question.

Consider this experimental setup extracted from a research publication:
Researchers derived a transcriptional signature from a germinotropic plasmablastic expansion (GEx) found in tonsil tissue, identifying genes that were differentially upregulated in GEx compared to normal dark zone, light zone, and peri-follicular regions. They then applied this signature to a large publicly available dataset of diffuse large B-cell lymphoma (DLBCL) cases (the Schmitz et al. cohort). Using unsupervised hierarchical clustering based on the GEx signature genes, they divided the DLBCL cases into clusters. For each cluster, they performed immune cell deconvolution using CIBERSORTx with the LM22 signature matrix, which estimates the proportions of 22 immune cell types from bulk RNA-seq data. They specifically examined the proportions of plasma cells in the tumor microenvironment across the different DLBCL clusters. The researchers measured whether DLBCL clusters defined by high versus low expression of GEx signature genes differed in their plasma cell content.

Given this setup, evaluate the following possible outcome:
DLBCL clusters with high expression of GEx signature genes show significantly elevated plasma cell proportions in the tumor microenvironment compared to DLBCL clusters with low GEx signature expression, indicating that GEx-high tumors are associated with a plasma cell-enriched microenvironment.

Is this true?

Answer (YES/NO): YES